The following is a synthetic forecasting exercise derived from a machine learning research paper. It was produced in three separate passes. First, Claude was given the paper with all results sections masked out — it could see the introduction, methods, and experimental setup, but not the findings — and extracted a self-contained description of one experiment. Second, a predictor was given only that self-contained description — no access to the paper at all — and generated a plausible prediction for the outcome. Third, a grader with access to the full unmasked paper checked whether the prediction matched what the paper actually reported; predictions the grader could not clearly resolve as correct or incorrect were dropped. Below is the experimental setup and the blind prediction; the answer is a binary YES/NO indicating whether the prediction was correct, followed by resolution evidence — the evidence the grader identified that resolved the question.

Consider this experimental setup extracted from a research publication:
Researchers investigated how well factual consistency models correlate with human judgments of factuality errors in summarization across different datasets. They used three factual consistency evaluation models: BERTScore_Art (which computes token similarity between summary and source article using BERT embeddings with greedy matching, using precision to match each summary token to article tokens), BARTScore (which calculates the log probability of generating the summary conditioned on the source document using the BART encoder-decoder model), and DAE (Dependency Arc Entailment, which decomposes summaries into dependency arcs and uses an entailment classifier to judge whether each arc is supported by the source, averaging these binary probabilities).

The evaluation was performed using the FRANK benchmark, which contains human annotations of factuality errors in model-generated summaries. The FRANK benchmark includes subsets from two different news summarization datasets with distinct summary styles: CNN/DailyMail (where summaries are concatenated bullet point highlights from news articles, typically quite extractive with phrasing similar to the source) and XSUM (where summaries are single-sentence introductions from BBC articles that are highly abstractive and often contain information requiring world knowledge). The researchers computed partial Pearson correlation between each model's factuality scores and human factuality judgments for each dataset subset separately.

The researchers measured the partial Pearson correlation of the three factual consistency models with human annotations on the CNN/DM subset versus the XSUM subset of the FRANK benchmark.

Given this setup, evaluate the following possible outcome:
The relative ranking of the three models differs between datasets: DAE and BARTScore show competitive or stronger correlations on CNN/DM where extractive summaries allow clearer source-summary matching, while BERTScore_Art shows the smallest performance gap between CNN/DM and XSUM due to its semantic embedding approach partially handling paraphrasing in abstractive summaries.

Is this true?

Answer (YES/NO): NO